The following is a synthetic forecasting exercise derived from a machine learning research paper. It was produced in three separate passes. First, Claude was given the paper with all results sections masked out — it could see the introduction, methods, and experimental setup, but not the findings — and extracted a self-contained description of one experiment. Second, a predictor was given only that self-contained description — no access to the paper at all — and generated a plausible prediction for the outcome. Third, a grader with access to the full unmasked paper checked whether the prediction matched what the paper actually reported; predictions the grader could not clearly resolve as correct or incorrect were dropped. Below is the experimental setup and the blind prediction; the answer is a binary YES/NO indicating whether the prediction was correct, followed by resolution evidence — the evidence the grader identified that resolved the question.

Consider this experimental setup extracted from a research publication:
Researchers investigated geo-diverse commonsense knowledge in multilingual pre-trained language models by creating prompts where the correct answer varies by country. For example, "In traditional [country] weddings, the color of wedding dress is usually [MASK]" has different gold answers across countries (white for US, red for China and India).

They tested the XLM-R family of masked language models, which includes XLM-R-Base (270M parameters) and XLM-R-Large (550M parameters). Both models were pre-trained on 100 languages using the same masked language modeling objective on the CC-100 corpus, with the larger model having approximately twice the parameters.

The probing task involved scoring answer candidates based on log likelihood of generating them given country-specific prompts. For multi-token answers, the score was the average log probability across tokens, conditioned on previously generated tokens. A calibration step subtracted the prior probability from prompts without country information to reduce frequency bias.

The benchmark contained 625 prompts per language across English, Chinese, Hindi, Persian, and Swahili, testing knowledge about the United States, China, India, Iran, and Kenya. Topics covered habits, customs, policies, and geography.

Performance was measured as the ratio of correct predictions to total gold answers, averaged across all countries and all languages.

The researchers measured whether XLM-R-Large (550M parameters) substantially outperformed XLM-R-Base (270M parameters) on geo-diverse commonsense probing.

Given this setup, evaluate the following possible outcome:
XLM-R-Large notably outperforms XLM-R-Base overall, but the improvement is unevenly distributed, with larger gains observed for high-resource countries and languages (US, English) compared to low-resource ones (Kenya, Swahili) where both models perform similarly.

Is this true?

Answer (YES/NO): NO